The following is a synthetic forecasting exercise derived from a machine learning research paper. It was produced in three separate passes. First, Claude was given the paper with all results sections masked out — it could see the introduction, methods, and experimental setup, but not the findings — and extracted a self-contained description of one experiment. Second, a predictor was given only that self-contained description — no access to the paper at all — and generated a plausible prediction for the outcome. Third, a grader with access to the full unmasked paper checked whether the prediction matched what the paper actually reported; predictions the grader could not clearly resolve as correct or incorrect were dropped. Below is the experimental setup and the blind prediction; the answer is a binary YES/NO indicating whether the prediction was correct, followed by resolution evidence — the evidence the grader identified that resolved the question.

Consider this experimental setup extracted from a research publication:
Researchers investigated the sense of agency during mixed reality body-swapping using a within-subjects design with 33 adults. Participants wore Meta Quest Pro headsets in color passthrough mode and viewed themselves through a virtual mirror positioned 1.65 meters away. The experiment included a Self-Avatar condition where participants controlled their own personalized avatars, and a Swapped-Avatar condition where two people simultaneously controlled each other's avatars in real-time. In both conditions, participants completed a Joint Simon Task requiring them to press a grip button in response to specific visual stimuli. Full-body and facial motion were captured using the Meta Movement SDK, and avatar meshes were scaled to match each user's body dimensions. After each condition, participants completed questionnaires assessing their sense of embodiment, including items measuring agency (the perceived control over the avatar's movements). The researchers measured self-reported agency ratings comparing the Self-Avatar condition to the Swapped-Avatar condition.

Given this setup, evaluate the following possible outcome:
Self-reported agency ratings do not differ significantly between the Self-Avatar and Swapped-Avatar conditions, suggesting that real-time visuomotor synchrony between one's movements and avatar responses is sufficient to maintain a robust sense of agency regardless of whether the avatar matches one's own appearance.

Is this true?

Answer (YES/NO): YES